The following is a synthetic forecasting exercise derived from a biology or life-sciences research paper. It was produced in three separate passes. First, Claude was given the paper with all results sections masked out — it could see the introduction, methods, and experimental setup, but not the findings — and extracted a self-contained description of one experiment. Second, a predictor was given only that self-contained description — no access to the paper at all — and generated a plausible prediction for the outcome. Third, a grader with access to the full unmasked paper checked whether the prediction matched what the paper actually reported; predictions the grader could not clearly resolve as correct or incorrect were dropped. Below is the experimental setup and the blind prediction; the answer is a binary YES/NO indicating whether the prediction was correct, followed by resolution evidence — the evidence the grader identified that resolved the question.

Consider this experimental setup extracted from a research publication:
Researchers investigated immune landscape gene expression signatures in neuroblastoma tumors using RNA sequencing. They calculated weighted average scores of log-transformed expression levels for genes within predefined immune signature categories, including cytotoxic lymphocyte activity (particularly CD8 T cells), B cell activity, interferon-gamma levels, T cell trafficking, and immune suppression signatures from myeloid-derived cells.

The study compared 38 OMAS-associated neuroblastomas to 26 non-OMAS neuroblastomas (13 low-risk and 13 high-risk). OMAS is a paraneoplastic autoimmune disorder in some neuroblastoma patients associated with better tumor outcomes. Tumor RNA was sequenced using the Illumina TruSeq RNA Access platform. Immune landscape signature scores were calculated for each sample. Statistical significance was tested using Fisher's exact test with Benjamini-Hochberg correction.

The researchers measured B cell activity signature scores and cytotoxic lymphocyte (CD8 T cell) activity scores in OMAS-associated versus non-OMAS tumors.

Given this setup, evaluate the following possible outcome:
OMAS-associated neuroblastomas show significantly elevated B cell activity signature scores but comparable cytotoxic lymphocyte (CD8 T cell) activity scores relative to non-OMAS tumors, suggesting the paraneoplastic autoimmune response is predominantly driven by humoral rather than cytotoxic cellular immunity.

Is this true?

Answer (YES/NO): NO